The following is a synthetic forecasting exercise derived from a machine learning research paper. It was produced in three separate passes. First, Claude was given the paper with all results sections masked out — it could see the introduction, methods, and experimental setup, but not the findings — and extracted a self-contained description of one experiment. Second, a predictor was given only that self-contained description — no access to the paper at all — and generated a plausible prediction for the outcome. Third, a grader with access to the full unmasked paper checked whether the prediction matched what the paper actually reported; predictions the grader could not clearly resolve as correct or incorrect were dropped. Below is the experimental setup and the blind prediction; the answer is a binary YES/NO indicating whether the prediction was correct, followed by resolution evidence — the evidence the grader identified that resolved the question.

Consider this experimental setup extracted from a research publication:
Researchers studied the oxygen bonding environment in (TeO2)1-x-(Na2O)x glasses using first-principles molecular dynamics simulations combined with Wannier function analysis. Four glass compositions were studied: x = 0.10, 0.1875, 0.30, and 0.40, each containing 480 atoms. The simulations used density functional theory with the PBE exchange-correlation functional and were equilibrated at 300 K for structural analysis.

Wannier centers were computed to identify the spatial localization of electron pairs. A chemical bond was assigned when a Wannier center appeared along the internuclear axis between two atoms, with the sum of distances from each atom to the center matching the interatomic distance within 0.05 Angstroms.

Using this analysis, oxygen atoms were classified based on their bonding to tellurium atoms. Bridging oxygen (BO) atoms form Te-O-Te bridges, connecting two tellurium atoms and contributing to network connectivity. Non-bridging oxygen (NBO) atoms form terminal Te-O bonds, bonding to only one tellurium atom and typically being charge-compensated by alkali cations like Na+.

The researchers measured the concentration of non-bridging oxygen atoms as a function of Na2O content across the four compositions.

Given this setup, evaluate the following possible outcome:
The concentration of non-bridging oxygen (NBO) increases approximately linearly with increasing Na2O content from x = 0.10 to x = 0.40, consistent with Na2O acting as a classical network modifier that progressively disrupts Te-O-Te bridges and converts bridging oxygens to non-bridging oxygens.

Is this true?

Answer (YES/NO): NO